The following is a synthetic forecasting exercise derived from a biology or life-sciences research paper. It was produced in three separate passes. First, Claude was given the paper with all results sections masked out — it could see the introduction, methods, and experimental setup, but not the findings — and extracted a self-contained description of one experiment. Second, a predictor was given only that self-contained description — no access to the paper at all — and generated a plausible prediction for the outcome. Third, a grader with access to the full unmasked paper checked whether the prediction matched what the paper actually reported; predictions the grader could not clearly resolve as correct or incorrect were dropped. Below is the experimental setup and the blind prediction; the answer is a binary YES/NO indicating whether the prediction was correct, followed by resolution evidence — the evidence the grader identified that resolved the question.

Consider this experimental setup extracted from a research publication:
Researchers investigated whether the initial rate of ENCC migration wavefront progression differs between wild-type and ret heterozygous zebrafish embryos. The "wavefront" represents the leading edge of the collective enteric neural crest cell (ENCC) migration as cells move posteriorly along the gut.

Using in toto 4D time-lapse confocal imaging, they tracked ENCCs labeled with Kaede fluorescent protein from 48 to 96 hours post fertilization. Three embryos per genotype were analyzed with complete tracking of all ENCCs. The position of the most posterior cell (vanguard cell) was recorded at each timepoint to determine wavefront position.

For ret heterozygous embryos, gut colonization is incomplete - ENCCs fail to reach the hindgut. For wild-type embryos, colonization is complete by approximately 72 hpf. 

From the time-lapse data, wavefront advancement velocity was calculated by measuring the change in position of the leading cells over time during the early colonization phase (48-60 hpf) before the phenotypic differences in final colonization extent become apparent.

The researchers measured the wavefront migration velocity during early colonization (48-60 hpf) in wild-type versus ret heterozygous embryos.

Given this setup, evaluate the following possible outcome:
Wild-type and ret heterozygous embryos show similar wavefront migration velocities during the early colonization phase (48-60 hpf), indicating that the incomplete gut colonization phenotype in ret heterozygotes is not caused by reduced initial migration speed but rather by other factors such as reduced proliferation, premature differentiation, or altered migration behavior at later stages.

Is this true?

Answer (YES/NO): NO